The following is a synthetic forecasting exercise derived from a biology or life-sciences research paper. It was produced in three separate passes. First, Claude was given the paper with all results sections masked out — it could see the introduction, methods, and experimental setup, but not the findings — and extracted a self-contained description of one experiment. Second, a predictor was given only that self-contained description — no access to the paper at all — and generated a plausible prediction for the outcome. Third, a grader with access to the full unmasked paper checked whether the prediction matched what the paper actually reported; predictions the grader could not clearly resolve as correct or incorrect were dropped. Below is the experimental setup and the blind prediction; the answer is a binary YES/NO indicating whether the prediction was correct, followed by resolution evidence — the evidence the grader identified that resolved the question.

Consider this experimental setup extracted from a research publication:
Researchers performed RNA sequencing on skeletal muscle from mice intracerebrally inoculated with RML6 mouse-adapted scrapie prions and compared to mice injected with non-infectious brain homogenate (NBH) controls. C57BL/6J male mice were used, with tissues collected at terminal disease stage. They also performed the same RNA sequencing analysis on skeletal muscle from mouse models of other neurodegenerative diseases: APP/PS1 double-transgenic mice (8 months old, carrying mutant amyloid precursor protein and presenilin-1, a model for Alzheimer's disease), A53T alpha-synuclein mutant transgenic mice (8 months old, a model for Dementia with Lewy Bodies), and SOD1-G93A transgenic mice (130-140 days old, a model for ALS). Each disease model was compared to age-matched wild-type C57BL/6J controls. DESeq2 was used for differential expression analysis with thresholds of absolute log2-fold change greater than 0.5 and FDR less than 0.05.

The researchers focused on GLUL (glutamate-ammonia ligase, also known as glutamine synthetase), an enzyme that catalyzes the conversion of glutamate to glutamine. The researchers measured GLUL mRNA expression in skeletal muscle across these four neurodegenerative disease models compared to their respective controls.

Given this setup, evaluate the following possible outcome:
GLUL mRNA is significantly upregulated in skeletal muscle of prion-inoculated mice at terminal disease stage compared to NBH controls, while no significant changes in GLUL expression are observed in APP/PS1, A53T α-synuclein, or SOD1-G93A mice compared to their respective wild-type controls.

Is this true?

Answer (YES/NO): YES